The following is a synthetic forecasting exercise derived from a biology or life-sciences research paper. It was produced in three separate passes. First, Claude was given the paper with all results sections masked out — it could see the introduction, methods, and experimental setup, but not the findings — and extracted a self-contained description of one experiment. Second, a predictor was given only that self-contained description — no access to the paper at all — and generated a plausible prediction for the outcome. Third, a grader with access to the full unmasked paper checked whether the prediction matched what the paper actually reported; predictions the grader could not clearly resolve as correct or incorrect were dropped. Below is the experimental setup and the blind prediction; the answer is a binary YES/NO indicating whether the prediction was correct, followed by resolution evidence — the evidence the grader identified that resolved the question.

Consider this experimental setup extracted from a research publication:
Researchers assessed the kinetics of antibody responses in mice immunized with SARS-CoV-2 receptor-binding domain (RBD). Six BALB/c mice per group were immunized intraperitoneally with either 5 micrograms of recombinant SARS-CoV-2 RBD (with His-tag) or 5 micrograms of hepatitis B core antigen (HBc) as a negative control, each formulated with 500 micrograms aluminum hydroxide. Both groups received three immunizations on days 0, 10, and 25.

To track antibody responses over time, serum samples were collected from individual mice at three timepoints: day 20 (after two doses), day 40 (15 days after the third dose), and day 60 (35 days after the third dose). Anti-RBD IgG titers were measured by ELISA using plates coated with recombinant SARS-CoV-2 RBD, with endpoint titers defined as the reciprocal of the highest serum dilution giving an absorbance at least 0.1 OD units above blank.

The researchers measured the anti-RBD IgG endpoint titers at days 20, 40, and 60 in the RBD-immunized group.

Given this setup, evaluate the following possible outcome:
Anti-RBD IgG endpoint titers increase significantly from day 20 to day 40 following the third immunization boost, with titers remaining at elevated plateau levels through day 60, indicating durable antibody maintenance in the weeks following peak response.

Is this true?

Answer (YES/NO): YES